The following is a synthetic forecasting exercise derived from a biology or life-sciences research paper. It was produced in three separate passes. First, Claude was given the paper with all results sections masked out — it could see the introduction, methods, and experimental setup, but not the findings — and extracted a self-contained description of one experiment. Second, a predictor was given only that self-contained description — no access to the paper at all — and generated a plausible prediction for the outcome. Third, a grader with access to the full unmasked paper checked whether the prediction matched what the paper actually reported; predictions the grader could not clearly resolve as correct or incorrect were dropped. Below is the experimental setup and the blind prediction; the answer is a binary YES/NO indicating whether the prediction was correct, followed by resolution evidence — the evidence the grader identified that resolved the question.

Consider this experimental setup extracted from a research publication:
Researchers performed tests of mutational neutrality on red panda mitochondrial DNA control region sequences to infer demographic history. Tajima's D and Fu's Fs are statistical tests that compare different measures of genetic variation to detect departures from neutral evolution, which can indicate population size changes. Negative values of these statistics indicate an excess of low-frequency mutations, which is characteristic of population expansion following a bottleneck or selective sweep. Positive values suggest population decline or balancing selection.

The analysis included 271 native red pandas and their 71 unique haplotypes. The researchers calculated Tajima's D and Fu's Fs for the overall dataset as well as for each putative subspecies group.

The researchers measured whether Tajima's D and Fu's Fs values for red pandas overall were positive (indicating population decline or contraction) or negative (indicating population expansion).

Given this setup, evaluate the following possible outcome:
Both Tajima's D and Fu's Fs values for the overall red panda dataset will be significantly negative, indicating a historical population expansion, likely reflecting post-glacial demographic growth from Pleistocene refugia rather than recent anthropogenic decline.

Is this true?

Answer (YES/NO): NO